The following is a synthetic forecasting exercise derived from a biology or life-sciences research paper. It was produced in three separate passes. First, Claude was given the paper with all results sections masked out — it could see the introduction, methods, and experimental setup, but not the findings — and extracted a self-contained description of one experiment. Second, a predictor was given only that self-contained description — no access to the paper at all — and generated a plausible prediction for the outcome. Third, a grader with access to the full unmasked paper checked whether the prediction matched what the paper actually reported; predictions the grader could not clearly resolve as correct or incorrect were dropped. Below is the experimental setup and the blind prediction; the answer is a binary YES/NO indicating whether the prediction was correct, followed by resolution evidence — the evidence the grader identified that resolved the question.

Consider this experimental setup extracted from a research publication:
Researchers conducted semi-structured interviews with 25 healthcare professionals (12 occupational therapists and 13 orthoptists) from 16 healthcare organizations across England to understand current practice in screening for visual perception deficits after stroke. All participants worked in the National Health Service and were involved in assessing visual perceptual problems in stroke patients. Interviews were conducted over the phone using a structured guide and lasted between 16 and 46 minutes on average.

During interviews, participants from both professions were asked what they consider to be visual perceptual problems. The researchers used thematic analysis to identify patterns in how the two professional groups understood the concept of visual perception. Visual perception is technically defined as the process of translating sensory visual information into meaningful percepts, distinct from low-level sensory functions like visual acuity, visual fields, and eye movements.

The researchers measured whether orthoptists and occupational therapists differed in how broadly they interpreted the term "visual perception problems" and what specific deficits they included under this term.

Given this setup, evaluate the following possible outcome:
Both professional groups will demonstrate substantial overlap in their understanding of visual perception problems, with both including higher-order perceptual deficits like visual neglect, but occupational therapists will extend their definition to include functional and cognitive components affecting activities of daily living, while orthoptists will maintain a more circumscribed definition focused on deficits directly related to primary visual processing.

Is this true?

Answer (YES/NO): NO